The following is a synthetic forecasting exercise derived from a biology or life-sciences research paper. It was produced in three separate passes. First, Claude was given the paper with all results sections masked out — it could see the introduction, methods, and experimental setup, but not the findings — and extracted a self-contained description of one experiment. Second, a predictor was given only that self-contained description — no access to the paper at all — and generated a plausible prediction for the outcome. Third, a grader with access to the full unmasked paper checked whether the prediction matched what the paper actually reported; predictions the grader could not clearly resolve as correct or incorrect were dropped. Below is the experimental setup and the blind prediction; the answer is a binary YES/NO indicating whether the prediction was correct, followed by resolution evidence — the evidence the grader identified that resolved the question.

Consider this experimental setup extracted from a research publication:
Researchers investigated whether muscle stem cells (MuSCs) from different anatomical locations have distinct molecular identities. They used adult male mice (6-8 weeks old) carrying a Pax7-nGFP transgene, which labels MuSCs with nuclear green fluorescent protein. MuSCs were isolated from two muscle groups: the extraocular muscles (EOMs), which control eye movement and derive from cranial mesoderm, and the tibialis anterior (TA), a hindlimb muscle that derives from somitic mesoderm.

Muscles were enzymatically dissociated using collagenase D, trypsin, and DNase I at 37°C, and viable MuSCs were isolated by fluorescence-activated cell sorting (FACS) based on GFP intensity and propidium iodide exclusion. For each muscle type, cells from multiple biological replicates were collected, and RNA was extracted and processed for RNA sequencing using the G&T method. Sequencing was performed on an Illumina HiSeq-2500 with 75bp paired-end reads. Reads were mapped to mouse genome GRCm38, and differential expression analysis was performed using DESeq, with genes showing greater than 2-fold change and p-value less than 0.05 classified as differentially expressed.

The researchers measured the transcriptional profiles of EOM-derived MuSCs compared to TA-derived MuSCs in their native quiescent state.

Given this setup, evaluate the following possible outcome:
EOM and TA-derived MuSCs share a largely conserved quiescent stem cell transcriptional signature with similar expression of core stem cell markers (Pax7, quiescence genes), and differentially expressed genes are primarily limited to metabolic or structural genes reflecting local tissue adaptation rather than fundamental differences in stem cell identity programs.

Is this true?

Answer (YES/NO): NO